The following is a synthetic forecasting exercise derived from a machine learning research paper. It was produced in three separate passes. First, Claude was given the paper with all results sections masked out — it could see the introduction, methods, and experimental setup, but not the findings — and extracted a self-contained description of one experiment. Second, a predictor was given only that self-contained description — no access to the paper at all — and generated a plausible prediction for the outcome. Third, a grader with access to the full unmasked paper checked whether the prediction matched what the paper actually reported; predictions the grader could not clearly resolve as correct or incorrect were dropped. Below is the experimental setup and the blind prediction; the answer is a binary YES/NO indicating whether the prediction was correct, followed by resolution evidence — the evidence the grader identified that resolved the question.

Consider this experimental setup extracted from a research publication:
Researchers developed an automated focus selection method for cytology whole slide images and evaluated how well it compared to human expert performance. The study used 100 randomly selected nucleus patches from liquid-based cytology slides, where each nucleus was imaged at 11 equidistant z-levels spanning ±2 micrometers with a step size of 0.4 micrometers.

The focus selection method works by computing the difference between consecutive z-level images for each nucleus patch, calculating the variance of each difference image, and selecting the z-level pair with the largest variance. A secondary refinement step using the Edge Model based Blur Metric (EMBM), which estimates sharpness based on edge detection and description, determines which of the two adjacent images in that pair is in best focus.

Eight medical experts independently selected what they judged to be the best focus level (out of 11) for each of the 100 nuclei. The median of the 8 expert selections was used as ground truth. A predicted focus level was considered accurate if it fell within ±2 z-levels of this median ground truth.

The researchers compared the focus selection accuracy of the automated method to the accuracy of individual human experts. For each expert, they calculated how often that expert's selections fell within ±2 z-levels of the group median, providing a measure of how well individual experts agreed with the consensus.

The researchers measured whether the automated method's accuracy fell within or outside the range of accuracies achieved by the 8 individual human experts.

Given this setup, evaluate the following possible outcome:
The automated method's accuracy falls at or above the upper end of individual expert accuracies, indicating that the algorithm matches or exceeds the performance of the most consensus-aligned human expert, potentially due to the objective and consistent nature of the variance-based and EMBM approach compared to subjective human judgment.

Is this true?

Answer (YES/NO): NO